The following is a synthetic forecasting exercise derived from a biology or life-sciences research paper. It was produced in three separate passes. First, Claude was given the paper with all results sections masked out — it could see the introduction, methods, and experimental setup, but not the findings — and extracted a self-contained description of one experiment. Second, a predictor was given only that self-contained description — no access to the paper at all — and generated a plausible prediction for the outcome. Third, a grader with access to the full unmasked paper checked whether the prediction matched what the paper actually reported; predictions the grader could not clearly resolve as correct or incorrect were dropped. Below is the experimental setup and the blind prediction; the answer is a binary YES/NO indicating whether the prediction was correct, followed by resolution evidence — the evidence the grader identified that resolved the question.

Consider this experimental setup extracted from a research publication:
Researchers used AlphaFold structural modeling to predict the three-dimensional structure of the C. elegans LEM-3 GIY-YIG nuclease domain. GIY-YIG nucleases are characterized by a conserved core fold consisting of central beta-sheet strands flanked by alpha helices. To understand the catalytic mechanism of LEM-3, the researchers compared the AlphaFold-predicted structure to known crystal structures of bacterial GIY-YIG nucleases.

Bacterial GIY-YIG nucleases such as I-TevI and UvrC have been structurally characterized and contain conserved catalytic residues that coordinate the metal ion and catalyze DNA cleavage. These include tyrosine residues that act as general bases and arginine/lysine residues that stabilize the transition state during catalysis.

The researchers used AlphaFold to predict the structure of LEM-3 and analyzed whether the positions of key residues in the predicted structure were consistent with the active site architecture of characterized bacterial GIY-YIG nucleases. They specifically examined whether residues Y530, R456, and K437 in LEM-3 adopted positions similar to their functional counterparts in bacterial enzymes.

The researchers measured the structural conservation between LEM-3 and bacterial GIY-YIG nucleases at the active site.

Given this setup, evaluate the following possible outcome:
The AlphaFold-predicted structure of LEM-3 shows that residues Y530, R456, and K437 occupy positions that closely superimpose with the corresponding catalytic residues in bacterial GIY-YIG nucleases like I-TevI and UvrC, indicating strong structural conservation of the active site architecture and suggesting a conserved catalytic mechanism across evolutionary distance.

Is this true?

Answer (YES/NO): NO